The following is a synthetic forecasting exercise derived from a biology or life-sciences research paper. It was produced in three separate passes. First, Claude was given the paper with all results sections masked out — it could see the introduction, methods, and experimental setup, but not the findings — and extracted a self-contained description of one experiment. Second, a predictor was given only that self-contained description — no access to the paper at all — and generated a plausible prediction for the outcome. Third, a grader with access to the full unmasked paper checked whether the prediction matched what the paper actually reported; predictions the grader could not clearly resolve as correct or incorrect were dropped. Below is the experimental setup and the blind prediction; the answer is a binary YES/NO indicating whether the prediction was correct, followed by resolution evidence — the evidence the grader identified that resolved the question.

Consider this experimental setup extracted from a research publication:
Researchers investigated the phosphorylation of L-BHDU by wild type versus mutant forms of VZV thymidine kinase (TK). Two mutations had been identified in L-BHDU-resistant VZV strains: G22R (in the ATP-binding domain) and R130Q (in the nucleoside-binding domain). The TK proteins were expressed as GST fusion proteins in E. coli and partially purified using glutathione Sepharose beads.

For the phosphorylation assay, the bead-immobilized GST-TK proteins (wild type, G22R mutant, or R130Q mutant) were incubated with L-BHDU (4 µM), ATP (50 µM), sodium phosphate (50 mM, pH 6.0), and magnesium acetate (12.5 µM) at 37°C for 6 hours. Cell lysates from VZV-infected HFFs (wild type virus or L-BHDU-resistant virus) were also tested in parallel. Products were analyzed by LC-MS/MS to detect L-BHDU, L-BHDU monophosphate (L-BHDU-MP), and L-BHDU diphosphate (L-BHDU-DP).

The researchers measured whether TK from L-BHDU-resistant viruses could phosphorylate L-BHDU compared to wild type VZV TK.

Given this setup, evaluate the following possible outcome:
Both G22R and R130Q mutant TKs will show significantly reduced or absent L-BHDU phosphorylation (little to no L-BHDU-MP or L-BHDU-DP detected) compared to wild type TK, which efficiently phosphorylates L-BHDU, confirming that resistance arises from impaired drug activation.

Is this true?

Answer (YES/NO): YES